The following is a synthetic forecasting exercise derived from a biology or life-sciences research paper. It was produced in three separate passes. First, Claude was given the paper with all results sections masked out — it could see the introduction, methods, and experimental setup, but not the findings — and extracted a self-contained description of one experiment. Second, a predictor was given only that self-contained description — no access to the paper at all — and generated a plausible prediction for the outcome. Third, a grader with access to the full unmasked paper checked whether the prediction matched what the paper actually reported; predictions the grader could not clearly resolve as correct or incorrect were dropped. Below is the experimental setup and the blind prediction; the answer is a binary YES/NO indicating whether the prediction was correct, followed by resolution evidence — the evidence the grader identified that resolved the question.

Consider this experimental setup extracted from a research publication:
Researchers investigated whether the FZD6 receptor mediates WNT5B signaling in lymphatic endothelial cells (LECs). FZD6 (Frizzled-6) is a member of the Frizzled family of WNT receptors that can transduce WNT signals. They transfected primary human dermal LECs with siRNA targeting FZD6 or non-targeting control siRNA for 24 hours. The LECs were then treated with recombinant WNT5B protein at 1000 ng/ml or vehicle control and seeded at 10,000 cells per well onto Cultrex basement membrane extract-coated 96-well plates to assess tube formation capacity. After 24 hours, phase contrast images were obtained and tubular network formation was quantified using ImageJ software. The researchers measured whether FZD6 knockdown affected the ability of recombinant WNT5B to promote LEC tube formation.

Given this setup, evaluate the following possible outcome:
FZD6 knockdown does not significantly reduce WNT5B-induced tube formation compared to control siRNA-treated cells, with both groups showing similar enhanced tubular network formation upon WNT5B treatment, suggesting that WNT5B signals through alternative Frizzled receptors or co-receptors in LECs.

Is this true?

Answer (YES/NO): NO